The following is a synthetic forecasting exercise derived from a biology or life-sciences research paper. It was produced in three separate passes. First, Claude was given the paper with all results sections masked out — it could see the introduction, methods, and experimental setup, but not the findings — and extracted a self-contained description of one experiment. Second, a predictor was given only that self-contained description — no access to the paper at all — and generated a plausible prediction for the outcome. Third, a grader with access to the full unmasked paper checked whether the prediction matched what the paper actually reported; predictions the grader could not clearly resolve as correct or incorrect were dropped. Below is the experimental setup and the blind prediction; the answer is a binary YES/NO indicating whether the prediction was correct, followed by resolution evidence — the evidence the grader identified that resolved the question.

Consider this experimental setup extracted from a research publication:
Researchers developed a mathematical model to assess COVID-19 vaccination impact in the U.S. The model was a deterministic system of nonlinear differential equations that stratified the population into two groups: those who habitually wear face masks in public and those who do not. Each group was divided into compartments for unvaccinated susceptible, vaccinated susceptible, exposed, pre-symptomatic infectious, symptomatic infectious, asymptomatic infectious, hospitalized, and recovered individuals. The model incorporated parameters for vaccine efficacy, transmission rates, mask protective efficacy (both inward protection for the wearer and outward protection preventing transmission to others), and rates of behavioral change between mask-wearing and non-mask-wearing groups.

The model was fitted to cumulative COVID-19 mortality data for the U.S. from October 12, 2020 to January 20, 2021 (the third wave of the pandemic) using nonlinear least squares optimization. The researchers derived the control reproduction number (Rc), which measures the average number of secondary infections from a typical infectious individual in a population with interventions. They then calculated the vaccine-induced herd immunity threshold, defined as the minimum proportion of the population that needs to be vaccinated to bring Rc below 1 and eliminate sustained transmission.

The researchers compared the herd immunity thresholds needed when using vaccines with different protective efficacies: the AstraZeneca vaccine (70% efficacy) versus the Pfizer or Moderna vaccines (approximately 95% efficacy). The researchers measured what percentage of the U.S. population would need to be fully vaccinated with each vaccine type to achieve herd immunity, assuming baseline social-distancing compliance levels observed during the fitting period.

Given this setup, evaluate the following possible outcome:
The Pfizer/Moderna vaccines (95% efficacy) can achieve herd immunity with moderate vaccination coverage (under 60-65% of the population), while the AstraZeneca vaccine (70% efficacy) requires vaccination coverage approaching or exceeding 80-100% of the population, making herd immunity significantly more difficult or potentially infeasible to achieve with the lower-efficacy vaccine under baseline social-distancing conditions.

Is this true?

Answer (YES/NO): NO